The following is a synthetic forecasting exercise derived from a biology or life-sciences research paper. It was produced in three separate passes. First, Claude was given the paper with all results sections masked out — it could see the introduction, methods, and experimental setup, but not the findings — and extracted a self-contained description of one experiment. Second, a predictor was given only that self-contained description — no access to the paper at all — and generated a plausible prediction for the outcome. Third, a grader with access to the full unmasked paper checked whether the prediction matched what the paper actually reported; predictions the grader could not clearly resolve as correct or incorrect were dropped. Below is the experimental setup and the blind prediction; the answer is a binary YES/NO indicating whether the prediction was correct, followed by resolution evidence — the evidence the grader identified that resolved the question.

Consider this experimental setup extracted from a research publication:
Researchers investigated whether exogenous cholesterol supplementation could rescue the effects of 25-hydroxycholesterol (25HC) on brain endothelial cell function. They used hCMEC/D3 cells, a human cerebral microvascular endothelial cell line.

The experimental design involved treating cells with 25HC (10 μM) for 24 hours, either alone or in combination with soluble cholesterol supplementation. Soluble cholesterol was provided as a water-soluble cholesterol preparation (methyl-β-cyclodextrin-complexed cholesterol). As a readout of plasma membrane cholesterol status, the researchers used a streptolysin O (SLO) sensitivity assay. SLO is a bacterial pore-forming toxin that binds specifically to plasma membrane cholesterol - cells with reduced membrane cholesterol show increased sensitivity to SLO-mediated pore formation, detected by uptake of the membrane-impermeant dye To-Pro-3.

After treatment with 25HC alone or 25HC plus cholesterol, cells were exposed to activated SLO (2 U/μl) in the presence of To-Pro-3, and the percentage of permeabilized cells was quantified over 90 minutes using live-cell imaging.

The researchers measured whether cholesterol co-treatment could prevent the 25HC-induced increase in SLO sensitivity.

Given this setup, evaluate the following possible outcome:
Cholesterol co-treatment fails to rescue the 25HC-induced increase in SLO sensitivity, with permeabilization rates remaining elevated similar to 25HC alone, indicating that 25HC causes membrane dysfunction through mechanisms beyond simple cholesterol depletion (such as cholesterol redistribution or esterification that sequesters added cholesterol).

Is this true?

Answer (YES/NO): NO